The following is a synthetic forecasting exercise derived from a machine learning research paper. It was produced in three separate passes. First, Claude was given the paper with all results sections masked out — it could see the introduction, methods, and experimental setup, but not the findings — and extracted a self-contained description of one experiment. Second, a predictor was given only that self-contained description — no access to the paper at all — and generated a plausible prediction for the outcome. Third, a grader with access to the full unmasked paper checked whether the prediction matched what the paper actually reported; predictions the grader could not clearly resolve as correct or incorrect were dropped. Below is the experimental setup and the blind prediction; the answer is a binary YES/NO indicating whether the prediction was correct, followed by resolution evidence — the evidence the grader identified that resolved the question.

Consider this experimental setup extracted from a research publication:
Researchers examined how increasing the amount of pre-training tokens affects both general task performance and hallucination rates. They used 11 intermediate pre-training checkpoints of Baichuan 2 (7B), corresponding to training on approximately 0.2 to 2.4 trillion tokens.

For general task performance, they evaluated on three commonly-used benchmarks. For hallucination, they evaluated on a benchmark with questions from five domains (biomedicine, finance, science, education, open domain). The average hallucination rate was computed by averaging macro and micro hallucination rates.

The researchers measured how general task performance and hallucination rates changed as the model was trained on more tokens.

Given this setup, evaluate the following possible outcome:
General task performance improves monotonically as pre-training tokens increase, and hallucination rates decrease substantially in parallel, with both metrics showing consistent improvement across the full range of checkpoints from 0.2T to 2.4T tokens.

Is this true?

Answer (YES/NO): NO